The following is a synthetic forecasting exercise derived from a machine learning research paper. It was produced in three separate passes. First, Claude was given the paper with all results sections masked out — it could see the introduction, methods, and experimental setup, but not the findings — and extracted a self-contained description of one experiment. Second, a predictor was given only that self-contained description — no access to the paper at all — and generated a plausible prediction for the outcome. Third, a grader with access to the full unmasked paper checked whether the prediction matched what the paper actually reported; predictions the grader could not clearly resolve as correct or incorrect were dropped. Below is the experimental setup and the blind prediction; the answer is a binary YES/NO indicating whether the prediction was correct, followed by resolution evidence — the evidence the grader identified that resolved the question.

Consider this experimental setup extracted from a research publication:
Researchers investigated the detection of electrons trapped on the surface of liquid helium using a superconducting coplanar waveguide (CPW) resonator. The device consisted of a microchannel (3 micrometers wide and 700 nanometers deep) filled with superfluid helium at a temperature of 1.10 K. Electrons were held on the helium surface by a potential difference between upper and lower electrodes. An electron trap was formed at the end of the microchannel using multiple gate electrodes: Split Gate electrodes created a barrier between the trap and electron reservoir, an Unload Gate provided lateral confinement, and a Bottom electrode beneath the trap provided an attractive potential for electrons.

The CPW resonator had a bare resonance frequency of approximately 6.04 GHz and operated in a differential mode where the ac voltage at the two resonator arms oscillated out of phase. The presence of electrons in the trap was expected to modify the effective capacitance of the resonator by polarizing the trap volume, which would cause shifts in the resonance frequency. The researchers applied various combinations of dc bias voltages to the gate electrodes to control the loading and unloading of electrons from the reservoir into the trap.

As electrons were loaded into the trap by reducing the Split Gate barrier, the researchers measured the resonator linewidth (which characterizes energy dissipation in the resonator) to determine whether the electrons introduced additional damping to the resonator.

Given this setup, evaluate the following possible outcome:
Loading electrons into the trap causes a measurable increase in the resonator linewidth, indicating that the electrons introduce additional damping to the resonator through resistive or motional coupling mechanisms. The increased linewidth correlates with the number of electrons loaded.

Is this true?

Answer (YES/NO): NO